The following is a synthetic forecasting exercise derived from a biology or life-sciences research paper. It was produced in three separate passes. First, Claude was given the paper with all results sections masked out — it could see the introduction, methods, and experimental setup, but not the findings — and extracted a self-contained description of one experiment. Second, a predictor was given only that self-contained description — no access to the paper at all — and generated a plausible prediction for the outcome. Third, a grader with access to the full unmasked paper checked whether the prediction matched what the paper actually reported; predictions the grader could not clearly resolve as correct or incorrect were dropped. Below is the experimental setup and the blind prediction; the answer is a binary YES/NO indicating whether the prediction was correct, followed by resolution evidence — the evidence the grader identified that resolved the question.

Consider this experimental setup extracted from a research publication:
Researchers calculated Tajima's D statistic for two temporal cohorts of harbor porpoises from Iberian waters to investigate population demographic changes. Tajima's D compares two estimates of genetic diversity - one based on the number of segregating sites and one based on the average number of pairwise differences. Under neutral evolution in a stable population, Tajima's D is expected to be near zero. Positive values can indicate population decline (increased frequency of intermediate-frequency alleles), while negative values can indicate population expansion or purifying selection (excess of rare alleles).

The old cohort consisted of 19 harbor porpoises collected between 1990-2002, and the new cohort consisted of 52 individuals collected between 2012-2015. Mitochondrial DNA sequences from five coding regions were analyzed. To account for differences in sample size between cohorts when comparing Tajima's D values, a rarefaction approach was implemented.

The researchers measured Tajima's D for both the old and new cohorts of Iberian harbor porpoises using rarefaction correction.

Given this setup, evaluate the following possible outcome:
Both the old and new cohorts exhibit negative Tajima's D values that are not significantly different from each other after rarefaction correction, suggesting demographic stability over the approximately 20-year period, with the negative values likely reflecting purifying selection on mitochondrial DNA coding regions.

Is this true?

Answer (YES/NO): NO